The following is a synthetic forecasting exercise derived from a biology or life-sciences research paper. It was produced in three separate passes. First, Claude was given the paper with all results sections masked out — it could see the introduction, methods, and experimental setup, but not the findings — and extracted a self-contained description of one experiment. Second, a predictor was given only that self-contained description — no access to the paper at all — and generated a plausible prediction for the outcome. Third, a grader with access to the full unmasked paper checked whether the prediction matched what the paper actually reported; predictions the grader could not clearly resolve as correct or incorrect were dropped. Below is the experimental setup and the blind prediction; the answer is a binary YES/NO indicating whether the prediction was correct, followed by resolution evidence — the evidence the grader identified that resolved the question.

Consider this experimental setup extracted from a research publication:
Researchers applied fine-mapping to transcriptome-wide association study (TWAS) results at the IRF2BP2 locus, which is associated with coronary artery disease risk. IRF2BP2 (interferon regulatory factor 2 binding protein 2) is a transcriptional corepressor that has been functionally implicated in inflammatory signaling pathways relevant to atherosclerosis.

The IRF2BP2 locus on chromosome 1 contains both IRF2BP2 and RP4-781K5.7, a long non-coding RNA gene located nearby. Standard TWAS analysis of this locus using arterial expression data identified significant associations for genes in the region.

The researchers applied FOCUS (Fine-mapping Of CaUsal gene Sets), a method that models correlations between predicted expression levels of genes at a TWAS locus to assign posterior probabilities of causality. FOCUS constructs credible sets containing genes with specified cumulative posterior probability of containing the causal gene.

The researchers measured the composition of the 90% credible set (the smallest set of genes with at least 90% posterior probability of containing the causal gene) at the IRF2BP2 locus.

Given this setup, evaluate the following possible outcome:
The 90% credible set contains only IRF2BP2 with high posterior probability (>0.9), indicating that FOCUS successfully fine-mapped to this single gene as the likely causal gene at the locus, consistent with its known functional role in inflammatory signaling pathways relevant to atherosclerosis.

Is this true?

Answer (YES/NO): NO